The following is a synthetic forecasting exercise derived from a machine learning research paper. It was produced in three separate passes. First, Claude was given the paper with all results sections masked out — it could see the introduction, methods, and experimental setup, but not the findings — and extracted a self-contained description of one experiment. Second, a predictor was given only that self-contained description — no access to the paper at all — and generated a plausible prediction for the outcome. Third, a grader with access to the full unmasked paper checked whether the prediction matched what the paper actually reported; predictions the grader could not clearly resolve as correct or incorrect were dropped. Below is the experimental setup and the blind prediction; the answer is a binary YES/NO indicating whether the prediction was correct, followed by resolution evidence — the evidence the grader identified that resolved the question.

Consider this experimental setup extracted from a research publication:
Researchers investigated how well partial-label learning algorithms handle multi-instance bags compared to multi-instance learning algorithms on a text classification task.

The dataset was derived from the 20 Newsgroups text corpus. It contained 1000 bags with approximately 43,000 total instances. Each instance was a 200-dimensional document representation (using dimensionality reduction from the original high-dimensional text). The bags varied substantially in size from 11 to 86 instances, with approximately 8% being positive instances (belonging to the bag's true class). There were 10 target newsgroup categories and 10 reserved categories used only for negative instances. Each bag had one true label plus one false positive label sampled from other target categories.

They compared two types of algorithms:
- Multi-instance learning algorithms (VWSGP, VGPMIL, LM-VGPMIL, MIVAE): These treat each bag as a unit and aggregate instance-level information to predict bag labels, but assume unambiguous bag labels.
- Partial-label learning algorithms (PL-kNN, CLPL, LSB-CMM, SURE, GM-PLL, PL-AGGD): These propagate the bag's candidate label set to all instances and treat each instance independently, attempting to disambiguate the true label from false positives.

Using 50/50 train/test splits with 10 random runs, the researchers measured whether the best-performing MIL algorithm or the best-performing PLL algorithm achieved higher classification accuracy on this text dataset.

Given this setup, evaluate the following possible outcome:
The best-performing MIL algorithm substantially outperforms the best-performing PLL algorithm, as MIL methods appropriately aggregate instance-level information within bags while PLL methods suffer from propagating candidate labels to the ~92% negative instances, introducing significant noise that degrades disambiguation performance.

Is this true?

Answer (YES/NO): NO